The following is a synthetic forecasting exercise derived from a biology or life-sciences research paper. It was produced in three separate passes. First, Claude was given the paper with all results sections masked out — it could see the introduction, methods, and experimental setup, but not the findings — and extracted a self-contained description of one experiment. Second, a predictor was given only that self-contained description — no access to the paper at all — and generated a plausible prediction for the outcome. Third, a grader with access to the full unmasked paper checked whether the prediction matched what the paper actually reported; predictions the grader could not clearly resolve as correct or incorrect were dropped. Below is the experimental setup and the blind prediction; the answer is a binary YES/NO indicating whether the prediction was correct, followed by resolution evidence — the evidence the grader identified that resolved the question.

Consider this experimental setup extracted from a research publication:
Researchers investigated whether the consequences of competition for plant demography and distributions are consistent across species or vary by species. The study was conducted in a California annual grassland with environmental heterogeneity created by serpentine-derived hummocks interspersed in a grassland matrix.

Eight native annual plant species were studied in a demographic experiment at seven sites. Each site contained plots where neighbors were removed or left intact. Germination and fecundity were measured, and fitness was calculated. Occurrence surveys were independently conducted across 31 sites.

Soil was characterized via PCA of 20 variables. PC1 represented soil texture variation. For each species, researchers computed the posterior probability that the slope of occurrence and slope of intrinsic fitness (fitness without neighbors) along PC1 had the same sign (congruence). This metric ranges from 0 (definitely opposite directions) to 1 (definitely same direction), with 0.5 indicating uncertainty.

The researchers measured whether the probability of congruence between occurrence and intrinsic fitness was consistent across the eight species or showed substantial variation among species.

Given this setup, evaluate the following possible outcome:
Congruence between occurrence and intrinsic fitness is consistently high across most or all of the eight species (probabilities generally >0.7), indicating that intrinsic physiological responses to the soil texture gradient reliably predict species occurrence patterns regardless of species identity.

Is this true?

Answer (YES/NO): NO